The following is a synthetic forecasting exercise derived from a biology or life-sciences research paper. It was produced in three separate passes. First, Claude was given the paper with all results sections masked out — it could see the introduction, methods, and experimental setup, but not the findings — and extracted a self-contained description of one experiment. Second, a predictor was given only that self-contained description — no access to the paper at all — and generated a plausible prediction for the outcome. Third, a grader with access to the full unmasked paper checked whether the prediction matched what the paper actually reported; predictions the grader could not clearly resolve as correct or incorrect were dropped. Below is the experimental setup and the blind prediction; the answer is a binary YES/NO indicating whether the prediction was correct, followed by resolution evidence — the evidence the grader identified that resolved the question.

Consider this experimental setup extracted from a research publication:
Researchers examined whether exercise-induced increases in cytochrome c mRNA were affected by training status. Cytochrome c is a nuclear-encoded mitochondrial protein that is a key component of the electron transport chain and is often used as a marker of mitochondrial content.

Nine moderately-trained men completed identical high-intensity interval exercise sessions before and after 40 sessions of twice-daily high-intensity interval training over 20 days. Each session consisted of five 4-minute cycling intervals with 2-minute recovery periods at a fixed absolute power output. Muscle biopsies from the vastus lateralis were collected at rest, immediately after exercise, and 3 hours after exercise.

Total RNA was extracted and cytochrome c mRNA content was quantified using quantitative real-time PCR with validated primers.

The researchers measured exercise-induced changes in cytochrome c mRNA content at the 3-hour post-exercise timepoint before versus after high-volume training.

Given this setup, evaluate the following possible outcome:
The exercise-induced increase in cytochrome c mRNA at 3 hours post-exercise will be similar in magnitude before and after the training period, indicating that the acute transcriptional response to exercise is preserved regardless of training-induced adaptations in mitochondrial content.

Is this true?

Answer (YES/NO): NO